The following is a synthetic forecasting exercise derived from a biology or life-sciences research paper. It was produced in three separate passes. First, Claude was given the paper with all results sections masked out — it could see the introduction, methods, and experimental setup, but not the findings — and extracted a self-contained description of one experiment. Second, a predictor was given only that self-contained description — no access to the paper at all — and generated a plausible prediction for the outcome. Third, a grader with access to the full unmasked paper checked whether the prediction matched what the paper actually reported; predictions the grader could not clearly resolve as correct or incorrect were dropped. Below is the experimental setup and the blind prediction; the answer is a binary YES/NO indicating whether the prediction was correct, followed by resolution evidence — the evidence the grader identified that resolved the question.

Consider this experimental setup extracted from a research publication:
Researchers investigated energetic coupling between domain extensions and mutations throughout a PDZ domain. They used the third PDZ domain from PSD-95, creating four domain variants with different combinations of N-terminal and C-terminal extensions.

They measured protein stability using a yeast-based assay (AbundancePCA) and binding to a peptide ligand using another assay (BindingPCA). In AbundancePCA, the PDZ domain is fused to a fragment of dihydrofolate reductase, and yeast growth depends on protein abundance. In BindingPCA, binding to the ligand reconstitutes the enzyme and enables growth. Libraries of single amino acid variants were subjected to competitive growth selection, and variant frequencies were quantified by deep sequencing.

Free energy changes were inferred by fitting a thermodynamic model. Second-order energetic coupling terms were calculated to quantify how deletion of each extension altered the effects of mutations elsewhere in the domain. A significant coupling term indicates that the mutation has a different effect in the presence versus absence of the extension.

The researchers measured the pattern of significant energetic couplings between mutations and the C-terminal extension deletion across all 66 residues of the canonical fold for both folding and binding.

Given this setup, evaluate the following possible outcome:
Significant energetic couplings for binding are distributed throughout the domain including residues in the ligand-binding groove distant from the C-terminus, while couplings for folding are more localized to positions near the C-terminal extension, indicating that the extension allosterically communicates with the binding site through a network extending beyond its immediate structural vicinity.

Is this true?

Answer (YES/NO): NO